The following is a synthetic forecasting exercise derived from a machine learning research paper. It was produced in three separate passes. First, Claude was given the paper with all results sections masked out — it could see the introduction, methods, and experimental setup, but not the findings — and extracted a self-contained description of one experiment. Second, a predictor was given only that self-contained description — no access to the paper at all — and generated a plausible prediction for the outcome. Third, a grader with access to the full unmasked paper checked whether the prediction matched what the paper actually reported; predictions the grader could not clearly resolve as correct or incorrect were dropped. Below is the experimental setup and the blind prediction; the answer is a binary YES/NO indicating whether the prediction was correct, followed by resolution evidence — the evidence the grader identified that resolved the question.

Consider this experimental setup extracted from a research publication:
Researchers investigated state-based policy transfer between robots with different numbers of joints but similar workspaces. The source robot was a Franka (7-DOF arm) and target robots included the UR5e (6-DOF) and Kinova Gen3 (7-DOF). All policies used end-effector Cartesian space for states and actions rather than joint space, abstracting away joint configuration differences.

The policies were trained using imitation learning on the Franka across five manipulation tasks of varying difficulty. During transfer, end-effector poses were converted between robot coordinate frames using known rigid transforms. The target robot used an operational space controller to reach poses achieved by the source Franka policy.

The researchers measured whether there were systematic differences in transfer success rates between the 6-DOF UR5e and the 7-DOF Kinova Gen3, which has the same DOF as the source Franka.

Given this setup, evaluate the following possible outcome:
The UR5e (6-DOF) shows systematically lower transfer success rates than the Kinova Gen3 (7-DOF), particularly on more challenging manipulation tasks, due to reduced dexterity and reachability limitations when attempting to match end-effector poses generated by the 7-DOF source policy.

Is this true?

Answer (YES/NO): NO